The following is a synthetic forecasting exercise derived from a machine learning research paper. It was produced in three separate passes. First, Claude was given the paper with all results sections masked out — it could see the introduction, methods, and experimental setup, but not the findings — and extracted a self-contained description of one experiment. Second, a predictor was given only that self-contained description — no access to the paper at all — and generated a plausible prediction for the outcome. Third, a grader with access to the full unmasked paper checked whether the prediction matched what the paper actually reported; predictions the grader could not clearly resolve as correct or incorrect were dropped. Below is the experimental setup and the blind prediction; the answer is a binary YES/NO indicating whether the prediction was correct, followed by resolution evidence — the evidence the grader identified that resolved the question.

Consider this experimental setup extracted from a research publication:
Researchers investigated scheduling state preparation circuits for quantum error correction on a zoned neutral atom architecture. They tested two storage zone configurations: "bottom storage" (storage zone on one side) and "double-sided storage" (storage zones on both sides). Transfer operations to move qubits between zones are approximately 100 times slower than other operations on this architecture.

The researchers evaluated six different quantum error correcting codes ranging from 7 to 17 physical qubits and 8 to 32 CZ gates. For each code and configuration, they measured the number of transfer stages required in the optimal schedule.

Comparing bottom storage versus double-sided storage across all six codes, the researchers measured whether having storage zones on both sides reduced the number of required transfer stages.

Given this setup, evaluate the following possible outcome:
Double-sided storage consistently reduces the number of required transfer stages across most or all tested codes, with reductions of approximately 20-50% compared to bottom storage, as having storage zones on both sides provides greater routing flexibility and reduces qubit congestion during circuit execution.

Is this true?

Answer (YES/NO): NO